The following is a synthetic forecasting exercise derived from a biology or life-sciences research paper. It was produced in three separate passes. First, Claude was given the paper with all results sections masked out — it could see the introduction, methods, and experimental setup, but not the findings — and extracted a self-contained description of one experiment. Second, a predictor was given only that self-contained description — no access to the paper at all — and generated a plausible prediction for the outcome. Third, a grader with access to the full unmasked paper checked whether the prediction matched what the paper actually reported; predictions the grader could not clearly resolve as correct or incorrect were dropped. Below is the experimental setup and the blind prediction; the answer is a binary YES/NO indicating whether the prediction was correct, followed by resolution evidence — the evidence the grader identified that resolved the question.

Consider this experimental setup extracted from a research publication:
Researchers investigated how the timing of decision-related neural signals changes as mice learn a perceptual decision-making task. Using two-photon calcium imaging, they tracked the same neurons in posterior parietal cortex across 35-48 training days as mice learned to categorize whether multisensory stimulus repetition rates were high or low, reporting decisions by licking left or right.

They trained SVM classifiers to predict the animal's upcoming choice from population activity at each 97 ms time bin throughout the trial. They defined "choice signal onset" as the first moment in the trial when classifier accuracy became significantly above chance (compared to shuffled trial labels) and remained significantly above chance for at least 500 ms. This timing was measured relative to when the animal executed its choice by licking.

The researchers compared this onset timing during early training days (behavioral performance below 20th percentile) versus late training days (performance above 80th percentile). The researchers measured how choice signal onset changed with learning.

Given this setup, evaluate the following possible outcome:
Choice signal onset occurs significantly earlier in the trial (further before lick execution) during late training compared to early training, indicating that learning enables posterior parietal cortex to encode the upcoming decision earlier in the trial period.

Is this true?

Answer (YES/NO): YES